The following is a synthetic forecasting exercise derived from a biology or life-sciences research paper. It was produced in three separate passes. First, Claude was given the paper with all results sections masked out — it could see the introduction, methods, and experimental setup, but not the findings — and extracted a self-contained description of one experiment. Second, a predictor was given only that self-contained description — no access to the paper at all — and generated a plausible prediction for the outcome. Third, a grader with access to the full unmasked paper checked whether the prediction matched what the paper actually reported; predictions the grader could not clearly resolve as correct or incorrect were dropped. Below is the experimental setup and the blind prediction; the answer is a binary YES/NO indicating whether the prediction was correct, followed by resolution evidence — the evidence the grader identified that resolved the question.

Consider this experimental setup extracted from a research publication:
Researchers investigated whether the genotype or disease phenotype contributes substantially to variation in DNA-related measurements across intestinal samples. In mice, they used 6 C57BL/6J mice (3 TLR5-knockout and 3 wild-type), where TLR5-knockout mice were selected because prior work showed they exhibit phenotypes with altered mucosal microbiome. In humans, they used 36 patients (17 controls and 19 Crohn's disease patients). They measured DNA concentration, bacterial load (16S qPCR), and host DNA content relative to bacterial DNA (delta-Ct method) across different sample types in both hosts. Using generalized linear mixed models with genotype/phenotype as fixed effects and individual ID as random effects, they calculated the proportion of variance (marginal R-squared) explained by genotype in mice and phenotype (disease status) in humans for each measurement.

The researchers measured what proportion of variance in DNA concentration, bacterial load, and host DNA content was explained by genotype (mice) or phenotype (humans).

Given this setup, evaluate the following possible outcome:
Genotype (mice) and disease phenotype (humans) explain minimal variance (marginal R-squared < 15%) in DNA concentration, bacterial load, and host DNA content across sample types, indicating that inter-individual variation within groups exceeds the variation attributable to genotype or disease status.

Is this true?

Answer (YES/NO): YES